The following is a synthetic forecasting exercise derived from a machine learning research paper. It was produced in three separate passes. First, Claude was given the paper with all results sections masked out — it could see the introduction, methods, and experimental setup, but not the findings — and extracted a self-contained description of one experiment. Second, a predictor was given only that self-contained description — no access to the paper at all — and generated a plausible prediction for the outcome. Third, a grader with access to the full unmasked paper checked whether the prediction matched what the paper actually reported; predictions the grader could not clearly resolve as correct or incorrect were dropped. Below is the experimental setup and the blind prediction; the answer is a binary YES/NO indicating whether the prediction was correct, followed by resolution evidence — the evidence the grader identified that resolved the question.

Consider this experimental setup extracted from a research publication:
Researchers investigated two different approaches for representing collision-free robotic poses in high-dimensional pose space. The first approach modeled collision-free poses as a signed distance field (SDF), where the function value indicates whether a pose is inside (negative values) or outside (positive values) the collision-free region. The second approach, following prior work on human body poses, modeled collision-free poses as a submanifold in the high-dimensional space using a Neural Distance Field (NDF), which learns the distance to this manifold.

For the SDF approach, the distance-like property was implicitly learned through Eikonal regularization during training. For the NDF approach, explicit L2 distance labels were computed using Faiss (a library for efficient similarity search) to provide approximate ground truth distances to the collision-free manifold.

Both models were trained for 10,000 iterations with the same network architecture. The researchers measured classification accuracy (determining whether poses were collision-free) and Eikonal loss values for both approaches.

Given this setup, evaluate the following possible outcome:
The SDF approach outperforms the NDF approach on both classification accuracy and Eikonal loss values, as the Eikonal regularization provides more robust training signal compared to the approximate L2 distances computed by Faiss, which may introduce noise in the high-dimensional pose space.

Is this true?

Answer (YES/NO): YES